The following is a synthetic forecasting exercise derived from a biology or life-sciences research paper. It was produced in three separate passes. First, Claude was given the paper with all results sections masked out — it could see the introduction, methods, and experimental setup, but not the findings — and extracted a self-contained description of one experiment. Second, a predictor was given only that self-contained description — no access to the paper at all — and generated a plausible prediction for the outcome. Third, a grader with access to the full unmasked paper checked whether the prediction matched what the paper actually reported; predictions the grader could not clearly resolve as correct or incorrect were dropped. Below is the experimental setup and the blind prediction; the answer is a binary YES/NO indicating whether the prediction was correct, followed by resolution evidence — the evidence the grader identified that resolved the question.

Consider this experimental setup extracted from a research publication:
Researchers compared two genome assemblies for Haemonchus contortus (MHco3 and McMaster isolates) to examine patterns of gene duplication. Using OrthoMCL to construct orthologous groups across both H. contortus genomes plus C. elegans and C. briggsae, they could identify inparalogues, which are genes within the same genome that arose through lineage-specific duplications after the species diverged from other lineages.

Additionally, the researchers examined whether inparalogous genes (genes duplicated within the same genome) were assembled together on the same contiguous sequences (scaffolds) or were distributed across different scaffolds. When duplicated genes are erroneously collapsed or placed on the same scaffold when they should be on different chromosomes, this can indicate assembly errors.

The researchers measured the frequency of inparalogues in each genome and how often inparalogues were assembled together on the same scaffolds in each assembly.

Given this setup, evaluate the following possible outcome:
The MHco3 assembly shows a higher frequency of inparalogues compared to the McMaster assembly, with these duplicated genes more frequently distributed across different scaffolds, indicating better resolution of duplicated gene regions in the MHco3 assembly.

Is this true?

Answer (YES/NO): NO